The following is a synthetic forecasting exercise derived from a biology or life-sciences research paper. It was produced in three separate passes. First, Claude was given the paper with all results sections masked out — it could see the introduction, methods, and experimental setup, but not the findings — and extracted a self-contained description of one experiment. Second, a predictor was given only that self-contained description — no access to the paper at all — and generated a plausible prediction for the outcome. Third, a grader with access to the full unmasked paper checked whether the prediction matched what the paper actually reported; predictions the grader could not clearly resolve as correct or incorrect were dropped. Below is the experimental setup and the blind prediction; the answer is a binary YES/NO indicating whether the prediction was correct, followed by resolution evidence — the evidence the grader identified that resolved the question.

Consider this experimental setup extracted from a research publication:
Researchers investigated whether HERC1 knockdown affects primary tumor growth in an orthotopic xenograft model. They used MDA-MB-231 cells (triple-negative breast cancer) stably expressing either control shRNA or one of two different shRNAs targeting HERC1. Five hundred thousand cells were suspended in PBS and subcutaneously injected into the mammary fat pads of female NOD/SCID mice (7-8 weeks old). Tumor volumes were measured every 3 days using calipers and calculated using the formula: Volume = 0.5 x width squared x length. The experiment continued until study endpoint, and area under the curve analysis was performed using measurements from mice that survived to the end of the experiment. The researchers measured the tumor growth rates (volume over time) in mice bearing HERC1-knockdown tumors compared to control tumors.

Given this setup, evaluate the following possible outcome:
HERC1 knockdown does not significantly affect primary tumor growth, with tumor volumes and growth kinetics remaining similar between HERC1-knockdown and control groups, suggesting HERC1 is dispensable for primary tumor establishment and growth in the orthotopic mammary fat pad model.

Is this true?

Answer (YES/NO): NO